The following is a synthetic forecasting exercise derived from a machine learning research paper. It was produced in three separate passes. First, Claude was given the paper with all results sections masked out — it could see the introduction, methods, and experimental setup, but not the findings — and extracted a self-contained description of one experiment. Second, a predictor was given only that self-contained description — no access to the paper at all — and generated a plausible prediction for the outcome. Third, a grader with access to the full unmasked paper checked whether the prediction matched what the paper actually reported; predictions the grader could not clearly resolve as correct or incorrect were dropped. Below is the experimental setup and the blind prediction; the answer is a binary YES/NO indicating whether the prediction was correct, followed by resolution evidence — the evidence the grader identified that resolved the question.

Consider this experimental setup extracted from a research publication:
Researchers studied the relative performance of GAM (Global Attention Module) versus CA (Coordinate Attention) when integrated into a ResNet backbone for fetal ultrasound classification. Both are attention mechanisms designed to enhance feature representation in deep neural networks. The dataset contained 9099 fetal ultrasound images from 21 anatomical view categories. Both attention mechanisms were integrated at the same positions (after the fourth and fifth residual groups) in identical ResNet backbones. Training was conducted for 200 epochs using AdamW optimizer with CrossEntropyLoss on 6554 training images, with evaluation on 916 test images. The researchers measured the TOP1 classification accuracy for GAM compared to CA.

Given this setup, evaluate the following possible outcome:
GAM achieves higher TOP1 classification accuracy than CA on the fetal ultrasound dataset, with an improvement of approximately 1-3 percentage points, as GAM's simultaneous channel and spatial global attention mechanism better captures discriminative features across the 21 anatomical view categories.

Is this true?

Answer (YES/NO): NO